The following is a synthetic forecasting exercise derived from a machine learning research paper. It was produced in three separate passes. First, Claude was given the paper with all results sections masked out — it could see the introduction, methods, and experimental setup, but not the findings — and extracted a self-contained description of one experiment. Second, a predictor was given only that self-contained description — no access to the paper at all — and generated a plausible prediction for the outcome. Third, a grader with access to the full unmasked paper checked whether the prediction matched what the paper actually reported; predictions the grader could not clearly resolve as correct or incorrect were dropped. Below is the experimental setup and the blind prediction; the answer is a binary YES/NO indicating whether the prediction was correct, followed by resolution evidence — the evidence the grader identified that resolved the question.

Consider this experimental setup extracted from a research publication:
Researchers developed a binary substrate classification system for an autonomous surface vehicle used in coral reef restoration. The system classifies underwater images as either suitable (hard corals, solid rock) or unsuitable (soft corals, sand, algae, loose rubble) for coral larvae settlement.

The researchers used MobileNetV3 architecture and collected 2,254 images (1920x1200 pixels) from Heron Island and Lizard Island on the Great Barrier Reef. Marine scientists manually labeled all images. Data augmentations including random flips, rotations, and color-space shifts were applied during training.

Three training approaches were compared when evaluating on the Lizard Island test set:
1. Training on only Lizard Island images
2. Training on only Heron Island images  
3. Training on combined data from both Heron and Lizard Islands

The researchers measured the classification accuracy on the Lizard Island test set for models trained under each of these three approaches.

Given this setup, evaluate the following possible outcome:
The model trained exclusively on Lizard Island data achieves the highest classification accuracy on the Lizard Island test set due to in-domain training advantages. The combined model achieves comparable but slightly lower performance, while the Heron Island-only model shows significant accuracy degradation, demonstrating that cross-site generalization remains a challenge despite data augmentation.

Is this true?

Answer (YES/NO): NO